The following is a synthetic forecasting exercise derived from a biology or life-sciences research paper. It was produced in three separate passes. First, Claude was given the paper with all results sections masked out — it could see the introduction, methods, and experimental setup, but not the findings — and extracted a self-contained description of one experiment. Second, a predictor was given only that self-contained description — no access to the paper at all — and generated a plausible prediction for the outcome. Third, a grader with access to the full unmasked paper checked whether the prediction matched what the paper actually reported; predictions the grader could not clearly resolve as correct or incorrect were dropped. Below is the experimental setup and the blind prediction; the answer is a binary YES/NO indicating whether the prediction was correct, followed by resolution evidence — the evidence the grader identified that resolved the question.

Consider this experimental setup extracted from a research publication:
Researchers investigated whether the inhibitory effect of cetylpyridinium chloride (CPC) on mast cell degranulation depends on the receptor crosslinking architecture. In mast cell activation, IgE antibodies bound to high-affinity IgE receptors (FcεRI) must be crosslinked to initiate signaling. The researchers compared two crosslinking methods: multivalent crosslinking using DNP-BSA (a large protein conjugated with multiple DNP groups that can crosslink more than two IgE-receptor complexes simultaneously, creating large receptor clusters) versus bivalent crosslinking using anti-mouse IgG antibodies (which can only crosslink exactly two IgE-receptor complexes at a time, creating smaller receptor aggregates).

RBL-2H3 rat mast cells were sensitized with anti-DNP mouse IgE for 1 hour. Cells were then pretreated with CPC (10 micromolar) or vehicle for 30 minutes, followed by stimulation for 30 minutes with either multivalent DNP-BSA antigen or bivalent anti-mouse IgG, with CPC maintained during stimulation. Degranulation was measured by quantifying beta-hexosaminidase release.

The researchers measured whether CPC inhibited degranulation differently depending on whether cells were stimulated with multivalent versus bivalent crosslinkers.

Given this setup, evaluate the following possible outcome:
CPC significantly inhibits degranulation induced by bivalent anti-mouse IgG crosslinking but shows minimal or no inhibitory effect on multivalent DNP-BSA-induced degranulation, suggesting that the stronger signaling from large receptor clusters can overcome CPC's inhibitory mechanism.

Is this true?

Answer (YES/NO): NO